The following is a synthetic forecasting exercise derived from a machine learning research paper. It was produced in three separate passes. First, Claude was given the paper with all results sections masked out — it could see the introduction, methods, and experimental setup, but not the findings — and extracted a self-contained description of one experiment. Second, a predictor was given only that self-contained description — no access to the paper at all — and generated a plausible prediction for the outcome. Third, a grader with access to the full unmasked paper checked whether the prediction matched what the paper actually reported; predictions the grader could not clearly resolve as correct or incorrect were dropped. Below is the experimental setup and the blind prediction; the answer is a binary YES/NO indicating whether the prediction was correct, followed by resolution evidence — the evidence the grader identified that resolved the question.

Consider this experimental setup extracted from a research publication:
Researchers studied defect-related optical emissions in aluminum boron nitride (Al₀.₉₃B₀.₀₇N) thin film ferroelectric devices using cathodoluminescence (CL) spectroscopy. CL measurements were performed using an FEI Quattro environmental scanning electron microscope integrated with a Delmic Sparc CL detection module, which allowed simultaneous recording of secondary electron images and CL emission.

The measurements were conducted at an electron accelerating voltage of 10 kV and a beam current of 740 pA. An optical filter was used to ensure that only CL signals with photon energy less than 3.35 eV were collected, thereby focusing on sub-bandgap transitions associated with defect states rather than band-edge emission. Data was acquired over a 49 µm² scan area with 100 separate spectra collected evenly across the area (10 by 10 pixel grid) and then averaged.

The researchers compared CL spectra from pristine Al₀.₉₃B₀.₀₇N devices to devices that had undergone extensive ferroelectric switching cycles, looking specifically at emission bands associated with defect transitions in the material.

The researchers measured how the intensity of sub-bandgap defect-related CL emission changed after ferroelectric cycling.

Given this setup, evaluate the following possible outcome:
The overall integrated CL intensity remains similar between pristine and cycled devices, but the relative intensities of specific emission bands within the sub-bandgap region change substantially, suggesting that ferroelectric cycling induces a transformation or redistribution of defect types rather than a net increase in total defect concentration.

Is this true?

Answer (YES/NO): NO